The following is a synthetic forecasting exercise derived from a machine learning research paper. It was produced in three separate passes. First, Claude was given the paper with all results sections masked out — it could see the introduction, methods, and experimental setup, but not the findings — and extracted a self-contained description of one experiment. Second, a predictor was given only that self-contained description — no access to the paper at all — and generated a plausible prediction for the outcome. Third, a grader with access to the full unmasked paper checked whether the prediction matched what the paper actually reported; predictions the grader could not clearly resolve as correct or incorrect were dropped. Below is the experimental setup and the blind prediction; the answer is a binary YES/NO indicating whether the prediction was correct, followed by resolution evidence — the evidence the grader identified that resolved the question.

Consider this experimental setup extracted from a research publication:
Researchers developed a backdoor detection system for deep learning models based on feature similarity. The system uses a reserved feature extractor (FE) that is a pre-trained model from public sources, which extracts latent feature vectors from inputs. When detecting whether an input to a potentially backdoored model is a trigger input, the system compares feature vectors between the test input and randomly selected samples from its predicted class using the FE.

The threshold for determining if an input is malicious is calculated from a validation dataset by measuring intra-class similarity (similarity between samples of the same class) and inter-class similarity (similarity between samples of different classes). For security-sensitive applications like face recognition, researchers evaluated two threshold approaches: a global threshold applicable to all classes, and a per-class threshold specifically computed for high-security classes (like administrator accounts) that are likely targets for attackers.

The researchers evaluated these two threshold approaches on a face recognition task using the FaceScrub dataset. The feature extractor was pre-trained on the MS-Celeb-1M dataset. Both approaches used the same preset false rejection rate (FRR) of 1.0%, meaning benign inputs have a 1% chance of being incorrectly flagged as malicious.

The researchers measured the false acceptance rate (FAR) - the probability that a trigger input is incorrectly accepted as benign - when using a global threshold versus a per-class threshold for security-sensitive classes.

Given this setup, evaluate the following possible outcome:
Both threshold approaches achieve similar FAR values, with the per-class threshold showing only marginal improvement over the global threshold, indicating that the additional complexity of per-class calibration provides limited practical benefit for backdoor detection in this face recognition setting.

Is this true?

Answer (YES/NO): NO